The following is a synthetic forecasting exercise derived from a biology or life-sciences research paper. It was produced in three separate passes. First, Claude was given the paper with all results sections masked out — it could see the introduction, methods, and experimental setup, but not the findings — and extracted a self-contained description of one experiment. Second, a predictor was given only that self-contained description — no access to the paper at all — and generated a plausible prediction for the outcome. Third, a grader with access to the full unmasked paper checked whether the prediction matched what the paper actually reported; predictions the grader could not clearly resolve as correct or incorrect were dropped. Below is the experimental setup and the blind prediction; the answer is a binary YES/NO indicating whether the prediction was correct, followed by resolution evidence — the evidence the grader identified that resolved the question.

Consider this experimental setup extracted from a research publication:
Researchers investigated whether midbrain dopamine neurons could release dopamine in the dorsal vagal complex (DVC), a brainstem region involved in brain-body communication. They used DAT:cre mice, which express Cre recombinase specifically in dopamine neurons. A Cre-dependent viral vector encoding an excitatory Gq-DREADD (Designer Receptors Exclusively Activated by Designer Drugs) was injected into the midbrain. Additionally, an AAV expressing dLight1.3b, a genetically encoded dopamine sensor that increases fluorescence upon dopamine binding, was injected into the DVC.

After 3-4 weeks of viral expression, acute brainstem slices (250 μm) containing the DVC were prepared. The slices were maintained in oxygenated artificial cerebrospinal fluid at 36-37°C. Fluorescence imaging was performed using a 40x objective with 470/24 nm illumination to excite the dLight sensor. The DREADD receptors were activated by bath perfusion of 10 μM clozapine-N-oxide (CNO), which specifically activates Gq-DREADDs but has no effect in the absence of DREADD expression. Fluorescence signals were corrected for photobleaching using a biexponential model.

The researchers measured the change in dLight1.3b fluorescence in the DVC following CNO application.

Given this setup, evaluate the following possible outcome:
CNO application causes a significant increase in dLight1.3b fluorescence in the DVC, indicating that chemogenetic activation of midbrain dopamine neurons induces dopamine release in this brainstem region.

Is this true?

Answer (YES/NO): YES